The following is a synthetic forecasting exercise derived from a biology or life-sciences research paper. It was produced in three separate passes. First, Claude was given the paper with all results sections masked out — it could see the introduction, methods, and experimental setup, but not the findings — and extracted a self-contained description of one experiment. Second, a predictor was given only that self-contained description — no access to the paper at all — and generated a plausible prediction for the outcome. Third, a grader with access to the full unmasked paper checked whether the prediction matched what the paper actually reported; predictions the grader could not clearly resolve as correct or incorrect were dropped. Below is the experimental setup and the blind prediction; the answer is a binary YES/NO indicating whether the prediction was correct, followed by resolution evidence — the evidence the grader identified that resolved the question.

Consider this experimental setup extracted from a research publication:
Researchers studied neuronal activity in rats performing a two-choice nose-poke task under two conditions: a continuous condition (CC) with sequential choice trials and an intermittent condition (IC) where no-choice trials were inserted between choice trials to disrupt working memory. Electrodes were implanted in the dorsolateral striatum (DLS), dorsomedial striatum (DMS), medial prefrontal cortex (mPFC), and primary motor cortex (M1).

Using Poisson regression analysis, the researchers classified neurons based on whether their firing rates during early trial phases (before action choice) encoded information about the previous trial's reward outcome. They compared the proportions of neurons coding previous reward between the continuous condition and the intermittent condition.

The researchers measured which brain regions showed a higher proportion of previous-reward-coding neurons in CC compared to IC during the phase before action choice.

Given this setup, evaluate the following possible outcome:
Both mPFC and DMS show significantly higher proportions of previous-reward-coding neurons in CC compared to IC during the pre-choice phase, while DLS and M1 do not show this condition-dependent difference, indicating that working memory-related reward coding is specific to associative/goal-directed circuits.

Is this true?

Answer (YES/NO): NO